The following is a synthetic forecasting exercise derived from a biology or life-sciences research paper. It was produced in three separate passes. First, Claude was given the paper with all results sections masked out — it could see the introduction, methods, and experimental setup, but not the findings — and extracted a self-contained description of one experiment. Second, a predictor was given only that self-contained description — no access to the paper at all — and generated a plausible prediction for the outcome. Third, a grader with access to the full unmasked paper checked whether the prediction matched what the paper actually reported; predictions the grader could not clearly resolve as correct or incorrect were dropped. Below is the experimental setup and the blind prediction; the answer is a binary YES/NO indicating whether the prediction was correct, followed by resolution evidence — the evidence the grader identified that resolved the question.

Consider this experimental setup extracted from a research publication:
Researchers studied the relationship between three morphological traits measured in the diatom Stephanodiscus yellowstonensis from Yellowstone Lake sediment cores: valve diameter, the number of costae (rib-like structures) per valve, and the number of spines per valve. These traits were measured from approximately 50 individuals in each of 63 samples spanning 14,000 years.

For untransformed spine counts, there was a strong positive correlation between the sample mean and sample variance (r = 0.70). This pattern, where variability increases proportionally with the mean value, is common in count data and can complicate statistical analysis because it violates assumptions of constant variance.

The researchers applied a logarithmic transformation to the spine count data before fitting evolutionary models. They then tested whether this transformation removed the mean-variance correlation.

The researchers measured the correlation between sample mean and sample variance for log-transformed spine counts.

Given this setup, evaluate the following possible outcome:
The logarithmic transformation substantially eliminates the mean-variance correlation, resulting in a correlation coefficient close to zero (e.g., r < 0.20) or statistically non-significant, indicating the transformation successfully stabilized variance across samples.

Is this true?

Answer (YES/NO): YES